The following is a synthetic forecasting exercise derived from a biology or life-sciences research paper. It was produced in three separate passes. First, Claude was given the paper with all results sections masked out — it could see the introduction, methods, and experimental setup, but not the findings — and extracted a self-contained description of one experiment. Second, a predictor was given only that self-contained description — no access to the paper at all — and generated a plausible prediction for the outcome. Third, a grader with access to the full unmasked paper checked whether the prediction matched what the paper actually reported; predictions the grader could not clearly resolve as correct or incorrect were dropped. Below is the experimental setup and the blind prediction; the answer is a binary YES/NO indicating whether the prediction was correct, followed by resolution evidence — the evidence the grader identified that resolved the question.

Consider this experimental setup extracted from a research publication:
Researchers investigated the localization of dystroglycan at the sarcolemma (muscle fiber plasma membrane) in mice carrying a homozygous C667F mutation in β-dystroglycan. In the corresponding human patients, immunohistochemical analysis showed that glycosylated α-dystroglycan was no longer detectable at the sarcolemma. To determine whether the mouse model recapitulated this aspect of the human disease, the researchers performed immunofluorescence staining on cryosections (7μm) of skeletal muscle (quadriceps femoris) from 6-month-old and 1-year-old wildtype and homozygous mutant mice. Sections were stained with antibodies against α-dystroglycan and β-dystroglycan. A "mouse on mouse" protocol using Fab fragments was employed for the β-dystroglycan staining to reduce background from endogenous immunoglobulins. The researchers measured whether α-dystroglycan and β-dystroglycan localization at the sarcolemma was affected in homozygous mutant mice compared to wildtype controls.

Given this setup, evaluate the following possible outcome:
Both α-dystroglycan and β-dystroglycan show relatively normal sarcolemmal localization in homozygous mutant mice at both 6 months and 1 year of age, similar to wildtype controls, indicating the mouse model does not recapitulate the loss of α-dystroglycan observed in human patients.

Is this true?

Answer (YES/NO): YES